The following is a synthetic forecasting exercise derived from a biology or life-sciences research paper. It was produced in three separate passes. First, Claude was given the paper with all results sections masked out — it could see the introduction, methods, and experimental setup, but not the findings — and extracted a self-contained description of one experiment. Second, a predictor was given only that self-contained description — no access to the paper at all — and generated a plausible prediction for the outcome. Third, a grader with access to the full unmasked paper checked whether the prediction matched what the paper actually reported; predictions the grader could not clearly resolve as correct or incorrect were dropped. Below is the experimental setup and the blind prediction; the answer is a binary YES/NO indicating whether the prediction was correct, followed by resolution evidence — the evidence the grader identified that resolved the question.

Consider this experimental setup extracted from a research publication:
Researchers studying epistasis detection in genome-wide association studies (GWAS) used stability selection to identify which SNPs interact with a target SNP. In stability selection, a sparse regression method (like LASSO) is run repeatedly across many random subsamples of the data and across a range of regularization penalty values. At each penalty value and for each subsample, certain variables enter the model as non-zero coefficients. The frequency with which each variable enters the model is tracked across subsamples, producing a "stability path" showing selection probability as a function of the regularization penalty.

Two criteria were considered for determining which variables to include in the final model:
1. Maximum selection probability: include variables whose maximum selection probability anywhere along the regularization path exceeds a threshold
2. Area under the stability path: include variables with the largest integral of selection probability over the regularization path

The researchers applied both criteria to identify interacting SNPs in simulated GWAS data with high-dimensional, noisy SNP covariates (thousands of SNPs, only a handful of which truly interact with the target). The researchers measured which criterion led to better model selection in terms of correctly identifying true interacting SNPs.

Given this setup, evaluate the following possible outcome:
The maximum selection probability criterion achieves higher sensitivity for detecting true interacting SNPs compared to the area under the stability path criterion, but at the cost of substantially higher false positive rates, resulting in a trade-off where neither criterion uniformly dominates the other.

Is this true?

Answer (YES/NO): NO